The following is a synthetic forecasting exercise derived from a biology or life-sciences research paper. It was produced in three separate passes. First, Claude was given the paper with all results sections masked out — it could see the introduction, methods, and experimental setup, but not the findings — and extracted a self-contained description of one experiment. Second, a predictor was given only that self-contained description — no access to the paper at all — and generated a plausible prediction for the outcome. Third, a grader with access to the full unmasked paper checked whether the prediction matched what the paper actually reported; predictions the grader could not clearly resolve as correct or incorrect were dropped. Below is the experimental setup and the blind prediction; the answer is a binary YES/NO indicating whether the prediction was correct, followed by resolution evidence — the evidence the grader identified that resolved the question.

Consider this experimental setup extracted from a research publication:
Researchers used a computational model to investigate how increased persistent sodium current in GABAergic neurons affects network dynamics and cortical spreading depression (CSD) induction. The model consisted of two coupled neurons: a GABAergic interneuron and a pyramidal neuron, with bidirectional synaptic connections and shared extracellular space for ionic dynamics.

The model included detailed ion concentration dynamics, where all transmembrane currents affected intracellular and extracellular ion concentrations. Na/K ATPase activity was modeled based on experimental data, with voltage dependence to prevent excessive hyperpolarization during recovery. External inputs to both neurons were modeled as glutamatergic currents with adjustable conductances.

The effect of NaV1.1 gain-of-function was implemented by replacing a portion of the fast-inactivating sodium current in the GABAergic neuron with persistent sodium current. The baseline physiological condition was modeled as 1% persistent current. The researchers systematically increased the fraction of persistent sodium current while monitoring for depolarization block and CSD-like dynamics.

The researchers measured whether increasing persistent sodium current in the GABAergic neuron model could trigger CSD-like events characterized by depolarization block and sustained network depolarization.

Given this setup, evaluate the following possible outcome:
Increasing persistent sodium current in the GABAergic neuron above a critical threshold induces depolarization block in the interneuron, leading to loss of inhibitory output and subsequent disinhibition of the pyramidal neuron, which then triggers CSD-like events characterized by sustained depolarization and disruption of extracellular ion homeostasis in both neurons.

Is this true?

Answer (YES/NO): NO